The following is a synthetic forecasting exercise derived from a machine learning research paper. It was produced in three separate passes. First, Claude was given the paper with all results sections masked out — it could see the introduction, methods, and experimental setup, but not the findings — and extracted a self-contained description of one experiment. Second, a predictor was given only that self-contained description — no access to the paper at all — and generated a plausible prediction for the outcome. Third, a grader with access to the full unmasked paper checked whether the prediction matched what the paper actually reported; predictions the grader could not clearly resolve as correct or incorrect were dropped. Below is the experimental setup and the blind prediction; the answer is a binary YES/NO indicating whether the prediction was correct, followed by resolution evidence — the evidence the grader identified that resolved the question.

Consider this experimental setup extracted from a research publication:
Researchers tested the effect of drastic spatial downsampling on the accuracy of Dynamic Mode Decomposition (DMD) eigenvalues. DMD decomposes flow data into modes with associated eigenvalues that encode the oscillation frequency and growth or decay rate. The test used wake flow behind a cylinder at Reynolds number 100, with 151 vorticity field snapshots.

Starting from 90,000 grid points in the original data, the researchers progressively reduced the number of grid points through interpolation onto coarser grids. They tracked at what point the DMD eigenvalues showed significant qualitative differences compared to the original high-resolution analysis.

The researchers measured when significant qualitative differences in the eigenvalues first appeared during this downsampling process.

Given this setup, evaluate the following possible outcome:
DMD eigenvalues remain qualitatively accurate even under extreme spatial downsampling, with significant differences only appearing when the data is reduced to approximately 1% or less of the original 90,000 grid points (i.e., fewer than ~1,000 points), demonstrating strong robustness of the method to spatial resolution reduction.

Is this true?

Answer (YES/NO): NO